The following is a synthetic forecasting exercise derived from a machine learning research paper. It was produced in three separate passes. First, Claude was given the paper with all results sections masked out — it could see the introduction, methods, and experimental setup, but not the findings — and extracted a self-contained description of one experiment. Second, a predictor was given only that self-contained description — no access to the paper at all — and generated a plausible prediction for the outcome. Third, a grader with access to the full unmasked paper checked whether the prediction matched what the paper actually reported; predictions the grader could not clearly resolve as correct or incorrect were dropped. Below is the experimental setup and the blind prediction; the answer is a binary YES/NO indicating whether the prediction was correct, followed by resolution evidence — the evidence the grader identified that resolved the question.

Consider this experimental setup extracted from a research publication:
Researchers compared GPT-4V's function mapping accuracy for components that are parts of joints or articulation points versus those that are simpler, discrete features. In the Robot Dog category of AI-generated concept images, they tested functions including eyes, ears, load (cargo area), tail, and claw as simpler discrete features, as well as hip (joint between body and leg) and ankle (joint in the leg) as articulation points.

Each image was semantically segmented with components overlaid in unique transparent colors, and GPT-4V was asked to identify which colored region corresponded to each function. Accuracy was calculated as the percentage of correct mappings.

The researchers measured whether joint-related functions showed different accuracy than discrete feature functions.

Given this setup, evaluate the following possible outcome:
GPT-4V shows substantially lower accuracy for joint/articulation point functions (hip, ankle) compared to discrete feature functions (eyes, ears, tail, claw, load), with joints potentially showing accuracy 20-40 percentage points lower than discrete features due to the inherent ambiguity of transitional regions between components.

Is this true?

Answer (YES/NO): NO